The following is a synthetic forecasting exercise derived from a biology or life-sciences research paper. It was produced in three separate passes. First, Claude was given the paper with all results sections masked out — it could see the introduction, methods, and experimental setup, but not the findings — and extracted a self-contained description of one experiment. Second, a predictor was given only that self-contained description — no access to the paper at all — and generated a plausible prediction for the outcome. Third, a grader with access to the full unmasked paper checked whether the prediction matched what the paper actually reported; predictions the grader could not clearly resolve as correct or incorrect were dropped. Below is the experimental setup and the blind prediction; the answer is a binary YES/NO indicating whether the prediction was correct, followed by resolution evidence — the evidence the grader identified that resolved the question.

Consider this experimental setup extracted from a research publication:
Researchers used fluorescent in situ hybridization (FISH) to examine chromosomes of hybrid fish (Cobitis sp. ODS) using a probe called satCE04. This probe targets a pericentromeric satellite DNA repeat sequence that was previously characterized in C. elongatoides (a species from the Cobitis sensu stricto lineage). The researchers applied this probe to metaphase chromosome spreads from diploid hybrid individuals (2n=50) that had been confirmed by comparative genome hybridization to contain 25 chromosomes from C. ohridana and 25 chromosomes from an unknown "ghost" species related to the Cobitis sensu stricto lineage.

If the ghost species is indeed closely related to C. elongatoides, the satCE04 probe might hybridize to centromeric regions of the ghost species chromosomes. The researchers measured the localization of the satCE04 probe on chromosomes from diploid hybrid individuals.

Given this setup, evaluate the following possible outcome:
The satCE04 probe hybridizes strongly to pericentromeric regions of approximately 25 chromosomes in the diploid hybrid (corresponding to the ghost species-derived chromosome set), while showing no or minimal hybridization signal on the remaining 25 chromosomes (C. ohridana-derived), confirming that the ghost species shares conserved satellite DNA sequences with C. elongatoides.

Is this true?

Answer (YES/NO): YES